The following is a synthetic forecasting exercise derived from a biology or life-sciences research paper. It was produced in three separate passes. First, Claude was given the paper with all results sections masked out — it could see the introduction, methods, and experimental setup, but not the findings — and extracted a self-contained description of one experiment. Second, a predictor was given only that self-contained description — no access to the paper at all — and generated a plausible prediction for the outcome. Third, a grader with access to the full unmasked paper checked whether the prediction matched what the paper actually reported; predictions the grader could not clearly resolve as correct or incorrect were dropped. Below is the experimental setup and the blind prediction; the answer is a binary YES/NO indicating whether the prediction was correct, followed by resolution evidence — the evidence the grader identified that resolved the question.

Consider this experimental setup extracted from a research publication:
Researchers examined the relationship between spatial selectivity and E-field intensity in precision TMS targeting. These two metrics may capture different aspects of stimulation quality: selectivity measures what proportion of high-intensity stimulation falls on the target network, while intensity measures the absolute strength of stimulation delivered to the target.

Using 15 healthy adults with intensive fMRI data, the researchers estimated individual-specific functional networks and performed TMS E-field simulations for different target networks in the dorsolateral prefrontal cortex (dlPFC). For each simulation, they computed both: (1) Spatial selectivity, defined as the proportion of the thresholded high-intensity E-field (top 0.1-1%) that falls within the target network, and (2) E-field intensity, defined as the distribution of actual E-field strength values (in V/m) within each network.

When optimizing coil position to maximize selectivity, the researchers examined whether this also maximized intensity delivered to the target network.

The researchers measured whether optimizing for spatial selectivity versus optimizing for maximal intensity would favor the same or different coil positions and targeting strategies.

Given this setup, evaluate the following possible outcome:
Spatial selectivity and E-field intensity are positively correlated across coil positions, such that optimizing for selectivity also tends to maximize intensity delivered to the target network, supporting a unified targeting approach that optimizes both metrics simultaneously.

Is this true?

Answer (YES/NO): NO